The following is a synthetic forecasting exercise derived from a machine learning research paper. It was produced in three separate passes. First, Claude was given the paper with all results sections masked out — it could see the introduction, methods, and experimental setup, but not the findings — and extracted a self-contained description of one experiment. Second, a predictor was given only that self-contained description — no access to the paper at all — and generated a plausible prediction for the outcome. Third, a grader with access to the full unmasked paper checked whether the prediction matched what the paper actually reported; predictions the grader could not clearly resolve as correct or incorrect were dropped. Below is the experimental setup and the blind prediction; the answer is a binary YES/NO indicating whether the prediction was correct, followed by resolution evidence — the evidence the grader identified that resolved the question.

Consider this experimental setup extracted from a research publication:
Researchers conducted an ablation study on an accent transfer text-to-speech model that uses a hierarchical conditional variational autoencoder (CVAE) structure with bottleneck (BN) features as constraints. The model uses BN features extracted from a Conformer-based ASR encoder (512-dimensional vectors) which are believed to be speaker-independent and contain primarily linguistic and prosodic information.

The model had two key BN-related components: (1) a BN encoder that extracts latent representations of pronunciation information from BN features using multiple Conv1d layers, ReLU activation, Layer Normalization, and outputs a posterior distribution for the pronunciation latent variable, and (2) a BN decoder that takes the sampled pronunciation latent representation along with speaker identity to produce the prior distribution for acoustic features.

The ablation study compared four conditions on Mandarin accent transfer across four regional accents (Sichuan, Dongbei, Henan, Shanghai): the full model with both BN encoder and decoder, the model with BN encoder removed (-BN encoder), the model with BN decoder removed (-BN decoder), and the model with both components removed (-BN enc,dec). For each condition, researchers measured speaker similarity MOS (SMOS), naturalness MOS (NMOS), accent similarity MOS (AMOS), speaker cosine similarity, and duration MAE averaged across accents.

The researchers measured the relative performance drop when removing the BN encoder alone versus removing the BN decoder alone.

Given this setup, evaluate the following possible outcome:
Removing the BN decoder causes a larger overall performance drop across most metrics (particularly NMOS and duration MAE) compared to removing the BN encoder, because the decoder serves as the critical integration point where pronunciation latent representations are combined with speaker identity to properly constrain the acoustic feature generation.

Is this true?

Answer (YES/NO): NO